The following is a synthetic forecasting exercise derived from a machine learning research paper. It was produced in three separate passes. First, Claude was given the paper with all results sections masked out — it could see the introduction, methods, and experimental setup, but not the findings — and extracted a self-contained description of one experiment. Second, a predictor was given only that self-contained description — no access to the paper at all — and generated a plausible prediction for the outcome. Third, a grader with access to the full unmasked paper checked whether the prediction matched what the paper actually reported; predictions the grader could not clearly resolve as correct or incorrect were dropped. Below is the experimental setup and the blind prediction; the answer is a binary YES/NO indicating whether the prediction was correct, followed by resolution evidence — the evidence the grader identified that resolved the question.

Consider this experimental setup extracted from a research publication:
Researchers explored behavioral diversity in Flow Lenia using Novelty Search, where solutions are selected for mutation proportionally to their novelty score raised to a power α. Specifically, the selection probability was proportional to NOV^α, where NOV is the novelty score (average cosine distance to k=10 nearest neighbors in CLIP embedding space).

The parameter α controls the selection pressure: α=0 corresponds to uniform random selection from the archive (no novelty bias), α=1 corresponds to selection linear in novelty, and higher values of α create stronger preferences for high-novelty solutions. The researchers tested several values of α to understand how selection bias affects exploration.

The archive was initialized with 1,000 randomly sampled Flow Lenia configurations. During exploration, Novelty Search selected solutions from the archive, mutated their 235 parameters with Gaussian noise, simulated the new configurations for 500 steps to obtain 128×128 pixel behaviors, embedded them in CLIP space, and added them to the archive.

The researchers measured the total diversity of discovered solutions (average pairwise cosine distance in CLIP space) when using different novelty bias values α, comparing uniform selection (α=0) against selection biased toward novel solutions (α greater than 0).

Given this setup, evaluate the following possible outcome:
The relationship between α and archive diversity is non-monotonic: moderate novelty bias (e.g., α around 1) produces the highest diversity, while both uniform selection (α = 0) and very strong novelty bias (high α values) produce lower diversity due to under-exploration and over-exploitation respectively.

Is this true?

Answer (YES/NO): NO